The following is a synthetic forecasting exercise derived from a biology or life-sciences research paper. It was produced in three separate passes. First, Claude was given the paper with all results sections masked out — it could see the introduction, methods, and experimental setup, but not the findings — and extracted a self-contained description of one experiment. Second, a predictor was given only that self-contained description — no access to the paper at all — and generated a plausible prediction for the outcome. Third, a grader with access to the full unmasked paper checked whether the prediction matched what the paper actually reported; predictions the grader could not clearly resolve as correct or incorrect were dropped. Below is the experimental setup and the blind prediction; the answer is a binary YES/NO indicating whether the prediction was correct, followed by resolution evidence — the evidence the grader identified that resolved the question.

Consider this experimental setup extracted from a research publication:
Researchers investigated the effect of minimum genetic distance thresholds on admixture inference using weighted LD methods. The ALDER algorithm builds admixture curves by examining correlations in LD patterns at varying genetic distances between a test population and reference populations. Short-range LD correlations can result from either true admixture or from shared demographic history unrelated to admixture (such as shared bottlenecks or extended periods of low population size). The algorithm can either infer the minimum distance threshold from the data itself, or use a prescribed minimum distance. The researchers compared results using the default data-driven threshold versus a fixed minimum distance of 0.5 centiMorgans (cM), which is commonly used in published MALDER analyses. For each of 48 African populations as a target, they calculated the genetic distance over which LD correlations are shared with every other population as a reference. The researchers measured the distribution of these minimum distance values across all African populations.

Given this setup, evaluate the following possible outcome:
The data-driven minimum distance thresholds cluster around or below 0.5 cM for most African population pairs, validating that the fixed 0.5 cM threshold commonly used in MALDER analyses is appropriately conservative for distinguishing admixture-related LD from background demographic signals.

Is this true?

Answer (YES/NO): NO